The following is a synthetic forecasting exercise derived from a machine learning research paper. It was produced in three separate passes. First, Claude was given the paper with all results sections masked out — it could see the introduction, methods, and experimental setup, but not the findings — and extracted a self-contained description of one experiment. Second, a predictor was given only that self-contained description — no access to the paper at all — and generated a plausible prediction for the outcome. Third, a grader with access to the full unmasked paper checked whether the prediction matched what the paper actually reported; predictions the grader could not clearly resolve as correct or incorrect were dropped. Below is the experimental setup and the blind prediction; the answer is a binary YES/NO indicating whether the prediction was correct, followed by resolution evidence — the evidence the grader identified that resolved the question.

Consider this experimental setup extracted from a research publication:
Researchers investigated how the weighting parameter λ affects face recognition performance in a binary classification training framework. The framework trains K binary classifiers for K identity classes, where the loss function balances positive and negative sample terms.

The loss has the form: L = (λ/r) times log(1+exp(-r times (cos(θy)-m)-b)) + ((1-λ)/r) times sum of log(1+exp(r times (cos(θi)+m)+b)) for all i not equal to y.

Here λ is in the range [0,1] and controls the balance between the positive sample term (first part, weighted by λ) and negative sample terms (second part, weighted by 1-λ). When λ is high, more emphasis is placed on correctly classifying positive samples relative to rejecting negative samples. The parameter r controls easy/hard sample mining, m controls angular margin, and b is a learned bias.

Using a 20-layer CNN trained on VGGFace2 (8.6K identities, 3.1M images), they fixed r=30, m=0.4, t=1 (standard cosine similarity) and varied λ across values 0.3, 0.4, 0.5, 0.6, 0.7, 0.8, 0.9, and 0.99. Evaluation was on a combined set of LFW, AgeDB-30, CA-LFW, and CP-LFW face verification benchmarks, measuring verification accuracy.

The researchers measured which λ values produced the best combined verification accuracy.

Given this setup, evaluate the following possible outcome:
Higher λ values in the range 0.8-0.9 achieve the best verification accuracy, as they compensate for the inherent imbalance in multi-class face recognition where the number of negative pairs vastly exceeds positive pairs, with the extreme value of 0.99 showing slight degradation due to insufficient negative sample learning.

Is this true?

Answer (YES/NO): NO